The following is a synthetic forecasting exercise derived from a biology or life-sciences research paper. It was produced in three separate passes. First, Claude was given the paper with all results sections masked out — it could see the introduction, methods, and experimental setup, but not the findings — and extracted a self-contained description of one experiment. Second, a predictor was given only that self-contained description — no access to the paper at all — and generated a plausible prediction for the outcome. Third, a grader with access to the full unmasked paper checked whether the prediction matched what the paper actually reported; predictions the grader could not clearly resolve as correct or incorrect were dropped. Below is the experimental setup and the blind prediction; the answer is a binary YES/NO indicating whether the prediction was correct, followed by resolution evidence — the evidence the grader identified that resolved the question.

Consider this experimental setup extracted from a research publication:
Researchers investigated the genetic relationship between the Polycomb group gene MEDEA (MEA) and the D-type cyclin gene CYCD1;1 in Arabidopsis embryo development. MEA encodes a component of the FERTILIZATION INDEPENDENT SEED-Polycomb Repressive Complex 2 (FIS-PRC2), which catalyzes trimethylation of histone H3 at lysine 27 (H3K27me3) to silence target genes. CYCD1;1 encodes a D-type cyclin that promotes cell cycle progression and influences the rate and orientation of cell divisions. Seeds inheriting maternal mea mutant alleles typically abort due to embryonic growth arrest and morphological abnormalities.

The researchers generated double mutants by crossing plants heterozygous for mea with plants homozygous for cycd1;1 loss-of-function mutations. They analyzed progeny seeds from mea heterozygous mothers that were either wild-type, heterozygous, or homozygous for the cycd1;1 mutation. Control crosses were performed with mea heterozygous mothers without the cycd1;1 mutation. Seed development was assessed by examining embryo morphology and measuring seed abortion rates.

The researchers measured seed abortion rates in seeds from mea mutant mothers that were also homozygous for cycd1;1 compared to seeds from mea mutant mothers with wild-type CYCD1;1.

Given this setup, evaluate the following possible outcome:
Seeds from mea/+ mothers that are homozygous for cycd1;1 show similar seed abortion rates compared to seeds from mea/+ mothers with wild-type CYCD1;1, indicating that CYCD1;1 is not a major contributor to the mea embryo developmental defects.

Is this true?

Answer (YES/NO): NO